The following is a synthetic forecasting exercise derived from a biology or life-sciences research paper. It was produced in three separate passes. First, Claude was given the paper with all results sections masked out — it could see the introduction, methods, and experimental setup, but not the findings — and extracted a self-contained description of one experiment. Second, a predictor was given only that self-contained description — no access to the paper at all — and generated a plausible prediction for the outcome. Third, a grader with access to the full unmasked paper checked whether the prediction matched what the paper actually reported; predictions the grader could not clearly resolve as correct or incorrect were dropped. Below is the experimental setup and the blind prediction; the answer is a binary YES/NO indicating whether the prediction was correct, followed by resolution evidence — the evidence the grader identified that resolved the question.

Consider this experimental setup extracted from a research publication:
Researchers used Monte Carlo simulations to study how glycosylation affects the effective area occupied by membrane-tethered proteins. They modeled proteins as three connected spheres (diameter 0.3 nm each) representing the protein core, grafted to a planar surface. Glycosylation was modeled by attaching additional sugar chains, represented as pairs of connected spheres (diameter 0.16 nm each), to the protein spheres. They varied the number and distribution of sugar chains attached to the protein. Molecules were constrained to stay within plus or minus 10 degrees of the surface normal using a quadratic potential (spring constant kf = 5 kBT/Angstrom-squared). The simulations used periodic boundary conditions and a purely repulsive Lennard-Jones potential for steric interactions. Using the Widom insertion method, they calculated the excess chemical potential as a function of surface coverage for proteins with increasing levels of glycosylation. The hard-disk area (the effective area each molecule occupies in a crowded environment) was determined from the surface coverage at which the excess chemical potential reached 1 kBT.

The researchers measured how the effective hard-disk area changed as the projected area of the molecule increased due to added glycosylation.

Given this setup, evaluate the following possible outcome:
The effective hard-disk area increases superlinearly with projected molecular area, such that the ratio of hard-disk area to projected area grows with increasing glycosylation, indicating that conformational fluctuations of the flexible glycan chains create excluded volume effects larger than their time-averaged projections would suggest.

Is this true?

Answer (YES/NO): NO